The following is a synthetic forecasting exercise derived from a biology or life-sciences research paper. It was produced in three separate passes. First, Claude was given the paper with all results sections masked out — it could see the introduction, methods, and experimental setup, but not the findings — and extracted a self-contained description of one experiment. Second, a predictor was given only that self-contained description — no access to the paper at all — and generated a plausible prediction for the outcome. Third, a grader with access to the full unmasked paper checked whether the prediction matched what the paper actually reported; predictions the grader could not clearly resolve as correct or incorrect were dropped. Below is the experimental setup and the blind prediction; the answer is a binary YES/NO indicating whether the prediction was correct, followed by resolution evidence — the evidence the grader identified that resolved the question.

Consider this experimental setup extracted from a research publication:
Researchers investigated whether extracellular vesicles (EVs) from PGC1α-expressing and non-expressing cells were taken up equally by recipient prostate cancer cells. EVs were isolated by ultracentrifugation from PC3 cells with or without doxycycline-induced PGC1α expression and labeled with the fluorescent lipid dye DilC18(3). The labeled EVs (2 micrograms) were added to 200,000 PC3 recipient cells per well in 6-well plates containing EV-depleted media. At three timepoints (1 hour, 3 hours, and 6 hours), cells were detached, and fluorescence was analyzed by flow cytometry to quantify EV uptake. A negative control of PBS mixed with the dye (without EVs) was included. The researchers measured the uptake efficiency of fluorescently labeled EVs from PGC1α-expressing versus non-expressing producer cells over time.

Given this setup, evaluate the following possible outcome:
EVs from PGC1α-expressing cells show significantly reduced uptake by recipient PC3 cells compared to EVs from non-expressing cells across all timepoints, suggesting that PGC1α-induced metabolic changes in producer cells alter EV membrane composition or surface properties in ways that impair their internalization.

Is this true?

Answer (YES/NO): NO